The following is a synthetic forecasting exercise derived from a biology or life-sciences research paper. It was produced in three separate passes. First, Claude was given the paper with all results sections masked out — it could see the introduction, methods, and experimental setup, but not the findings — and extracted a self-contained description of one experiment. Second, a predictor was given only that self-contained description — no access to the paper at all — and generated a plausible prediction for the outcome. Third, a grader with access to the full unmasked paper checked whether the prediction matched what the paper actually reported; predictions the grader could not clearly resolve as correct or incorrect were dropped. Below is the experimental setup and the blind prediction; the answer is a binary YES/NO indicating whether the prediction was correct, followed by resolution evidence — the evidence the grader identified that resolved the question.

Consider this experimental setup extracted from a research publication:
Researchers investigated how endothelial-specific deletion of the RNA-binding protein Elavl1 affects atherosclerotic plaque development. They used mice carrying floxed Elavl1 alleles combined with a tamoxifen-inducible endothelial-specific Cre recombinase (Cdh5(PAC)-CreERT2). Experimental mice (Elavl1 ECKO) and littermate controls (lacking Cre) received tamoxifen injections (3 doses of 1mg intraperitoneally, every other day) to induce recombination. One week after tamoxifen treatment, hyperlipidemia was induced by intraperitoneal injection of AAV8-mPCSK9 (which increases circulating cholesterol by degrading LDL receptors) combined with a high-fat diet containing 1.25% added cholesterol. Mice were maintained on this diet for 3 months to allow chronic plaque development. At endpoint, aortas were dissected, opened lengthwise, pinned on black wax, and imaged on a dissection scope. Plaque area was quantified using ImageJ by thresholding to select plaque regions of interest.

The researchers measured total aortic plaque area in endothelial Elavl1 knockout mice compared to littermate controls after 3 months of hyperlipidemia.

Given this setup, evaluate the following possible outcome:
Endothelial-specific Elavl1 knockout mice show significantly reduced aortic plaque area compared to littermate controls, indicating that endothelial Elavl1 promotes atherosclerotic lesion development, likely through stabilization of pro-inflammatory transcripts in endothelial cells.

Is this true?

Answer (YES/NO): NO